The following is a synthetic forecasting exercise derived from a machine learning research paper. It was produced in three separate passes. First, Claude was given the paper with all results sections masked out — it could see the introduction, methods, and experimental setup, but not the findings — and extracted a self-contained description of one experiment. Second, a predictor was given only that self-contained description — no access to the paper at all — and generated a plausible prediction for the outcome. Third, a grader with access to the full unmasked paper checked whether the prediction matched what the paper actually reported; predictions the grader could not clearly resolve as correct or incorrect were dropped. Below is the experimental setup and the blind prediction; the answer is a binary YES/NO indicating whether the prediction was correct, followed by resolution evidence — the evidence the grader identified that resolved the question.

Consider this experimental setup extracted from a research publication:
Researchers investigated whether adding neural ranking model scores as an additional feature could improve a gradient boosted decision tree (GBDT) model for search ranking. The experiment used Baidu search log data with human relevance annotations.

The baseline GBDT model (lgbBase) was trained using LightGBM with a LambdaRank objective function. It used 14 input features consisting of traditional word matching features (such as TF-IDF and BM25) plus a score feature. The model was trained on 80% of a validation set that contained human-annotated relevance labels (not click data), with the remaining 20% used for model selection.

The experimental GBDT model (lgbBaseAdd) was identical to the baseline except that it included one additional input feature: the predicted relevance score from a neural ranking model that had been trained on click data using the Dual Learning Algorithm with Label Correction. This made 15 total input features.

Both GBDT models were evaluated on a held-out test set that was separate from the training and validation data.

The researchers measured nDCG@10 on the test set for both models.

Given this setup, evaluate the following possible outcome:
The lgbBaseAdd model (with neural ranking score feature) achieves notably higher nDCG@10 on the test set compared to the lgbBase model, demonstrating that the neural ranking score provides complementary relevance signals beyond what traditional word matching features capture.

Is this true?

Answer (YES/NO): NO